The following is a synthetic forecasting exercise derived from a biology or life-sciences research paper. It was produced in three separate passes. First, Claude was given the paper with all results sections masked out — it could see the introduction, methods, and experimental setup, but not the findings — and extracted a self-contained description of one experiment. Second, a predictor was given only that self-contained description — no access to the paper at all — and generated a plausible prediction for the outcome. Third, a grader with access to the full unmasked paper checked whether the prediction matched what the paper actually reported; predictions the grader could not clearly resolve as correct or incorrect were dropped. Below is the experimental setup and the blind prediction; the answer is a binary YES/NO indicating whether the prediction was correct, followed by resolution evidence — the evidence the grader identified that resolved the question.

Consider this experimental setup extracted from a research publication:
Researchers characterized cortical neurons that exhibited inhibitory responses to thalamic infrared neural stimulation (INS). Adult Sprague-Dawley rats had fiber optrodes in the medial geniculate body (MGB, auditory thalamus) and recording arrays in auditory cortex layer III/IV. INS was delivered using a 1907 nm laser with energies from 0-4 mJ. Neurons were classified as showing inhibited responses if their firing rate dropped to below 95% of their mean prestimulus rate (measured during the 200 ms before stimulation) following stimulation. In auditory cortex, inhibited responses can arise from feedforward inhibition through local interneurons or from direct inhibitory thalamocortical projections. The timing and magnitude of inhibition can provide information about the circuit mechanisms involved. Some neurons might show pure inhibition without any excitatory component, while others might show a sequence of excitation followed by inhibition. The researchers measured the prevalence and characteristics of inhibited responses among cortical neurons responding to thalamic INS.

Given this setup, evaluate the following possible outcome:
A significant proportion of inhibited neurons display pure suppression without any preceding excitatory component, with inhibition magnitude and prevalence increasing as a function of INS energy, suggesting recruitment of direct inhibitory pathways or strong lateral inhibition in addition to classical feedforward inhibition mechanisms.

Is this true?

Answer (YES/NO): NO